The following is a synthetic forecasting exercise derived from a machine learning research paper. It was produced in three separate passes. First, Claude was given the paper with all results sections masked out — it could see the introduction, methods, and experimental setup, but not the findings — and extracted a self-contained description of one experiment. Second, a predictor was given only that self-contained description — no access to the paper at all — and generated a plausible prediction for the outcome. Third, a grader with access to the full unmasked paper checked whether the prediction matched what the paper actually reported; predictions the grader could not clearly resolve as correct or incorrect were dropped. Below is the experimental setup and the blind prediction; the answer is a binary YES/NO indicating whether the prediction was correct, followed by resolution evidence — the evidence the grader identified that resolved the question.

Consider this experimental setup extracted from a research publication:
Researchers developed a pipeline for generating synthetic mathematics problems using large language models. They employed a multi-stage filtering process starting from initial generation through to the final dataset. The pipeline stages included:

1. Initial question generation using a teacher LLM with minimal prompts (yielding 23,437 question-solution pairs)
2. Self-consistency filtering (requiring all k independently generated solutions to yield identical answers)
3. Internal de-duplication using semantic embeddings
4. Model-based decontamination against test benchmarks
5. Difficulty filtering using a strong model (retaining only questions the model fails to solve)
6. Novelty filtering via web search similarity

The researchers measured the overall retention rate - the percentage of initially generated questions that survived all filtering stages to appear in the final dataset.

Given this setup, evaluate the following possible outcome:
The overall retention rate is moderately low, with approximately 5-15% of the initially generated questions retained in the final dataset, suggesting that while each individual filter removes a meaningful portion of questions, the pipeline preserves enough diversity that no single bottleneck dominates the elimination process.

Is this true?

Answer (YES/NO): NO